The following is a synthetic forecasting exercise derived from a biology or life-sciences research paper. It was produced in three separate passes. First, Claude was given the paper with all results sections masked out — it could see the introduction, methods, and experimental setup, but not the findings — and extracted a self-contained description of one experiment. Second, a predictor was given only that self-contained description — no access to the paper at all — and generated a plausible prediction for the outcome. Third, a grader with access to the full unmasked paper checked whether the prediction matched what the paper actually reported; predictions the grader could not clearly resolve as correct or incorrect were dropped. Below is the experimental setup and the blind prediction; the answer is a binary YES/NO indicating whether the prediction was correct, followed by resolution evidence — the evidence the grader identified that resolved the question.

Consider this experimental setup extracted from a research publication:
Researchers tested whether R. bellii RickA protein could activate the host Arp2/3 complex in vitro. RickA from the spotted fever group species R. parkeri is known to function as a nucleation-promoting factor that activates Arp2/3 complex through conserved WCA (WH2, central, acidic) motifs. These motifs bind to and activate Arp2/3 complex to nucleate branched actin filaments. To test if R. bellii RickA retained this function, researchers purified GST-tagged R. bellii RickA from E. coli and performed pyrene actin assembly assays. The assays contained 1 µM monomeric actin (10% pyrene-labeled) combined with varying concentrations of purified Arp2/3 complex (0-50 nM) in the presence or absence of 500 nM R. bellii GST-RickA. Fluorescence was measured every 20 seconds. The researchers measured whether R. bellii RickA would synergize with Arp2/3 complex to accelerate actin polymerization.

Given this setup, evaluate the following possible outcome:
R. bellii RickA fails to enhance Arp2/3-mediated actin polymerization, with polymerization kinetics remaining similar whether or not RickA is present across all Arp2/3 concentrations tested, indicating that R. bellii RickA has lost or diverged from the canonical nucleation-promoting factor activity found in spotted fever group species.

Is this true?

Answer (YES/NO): NO